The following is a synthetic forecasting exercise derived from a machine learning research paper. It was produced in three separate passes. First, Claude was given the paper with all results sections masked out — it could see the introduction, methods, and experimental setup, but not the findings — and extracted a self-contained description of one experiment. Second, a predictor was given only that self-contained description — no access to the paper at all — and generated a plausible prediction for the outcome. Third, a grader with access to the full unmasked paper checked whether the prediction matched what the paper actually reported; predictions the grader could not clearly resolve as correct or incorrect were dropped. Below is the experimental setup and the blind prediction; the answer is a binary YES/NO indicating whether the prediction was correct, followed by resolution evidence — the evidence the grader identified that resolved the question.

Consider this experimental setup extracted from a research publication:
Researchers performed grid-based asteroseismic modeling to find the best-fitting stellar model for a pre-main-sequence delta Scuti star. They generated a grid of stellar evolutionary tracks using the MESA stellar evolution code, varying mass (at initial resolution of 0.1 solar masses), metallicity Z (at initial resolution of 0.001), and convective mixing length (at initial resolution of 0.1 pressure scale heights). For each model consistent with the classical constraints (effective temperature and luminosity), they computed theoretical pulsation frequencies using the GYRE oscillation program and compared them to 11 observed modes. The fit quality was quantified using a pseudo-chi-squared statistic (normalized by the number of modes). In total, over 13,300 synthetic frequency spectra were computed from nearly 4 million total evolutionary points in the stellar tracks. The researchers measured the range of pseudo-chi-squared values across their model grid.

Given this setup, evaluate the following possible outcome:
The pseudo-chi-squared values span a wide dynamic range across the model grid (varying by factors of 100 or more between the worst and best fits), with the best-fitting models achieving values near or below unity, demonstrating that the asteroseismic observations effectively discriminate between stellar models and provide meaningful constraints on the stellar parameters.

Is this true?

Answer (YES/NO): YES